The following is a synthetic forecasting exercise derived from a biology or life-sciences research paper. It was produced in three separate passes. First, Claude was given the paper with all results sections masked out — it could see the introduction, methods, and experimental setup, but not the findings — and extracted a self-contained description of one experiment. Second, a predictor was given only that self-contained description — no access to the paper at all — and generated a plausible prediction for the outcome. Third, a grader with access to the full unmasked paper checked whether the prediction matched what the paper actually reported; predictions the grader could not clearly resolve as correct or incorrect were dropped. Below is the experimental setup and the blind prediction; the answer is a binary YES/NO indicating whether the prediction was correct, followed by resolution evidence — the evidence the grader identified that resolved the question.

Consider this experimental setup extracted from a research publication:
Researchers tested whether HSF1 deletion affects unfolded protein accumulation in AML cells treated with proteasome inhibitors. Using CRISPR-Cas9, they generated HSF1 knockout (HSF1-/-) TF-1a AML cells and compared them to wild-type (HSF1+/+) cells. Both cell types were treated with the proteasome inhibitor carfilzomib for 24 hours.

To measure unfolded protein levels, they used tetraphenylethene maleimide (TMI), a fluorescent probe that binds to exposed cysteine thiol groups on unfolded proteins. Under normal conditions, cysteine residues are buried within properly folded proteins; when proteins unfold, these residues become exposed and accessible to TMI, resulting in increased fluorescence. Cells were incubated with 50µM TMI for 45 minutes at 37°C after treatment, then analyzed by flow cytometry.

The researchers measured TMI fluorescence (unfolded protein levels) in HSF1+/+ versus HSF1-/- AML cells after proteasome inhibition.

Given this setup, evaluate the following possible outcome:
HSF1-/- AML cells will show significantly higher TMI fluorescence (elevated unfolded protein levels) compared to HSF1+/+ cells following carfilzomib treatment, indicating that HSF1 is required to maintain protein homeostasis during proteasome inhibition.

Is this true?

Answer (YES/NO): YES